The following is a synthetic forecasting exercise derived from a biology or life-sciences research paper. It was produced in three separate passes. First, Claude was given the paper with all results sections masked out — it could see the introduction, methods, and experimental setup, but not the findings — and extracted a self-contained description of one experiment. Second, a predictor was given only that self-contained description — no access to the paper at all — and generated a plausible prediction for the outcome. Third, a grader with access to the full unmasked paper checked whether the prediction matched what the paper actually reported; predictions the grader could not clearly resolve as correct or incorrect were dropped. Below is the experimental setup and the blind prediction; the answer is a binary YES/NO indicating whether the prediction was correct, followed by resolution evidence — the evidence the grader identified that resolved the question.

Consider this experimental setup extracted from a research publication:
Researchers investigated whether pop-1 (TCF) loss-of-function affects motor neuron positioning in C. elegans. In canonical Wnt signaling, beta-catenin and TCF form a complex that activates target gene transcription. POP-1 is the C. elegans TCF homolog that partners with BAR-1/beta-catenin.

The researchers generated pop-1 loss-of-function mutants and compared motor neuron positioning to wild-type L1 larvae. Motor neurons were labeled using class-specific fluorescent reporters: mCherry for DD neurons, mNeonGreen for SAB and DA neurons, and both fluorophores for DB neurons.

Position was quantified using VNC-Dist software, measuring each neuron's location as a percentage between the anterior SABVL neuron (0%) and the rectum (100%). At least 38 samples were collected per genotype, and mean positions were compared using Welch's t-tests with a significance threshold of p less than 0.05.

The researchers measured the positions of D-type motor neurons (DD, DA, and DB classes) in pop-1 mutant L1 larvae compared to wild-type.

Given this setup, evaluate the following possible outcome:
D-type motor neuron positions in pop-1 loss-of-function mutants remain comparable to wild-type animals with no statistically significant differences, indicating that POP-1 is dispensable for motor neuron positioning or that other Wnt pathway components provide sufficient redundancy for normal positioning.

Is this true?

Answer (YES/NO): NO